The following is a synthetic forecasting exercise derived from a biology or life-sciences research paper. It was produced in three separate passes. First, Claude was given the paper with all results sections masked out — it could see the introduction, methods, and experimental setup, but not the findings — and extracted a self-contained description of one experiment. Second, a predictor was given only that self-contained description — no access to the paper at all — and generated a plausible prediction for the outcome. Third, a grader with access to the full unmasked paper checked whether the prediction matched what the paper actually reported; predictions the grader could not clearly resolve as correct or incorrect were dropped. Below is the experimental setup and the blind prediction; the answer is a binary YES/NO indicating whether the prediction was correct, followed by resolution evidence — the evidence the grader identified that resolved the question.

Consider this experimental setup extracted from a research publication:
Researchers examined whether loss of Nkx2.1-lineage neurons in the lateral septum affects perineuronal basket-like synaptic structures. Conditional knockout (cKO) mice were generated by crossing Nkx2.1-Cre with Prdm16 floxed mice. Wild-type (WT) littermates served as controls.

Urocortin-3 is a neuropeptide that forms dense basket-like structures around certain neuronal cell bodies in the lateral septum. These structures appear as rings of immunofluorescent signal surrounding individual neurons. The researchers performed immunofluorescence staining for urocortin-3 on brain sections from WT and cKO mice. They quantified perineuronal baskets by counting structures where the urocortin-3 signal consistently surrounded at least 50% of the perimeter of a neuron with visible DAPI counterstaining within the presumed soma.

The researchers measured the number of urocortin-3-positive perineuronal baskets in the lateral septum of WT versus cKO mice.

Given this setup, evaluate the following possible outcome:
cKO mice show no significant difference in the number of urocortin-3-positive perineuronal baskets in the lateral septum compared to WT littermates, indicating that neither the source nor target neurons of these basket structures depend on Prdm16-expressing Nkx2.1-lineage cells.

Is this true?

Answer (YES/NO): NO